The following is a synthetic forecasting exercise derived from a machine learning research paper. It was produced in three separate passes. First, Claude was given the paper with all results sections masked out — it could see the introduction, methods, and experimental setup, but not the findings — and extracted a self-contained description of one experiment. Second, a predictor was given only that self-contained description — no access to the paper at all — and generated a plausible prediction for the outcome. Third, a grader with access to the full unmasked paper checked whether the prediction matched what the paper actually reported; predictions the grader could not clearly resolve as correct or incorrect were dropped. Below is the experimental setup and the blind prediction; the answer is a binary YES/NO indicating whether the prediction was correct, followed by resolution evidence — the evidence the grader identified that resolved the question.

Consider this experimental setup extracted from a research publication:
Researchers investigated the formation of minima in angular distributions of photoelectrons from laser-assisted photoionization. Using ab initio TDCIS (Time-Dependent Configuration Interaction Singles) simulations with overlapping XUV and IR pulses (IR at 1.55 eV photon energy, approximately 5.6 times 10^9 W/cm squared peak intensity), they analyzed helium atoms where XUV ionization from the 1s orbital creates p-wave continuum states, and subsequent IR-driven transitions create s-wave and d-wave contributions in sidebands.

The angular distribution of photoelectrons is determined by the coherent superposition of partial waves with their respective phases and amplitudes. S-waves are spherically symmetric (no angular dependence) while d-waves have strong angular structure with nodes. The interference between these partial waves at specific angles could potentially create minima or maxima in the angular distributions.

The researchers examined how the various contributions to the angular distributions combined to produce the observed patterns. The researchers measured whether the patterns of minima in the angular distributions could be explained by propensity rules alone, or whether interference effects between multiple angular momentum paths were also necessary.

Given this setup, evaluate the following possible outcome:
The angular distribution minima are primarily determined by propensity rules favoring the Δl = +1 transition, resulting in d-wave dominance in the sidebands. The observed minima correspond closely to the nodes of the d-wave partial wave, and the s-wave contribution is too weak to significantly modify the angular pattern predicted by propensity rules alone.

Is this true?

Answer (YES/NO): NO